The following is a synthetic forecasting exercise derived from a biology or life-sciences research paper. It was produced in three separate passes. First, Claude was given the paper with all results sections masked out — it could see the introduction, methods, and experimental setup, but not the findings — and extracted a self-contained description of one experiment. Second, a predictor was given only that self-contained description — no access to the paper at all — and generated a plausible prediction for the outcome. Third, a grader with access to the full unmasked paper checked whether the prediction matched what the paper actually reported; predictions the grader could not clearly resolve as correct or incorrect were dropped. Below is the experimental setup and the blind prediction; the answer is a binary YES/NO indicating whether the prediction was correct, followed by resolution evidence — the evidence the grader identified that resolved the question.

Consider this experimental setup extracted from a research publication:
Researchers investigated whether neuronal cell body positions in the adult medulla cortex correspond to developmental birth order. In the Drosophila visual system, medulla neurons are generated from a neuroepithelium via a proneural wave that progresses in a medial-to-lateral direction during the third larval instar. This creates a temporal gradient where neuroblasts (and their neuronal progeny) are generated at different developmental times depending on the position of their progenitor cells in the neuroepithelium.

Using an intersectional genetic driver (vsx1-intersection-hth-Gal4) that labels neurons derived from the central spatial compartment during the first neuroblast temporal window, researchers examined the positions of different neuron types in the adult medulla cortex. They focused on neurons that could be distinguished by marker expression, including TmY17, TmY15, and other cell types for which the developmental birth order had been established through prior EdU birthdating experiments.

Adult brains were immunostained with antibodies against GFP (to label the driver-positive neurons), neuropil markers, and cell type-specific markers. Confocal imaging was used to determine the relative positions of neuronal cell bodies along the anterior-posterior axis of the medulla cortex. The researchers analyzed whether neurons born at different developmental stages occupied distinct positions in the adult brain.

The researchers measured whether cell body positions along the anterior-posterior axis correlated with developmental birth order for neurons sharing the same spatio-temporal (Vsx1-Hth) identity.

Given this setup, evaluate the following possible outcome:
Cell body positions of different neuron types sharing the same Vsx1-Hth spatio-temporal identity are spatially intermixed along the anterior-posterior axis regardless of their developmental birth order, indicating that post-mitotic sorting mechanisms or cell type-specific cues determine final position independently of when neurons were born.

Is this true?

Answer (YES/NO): NO